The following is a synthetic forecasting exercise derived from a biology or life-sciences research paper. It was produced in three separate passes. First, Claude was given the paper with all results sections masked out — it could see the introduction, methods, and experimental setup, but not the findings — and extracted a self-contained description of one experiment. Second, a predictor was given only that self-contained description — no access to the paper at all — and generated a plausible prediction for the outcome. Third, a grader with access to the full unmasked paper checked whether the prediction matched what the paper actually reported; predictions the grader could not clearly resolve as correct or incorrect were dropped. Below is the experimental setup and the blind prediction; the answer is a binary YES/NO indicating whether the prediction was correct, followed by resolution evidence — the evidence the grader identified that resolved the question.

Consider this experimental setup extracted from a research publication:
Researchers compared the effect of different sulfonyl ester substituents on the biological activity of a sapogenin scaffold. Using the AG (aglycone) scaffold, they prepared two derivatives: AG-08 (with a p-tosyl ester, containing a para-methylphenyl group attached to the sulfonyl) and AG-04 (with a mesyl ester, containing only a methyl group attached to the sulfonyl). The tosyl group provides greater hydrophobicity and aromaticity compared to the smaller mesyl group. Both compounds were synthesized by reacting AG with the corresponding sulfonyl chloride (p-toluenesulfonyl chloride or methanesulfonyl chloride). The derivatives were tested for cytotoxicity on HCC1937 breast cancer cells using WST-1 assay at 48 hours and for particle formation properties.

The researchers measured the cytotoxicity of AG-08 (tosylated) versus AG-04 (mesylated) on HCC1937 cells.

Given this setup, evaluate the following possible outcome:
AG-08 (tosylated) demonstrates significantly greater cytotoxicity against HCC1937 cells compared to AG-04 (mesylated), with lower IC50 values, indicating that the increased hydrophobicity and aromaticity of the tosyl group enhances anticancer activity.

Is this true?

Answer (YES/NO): YES